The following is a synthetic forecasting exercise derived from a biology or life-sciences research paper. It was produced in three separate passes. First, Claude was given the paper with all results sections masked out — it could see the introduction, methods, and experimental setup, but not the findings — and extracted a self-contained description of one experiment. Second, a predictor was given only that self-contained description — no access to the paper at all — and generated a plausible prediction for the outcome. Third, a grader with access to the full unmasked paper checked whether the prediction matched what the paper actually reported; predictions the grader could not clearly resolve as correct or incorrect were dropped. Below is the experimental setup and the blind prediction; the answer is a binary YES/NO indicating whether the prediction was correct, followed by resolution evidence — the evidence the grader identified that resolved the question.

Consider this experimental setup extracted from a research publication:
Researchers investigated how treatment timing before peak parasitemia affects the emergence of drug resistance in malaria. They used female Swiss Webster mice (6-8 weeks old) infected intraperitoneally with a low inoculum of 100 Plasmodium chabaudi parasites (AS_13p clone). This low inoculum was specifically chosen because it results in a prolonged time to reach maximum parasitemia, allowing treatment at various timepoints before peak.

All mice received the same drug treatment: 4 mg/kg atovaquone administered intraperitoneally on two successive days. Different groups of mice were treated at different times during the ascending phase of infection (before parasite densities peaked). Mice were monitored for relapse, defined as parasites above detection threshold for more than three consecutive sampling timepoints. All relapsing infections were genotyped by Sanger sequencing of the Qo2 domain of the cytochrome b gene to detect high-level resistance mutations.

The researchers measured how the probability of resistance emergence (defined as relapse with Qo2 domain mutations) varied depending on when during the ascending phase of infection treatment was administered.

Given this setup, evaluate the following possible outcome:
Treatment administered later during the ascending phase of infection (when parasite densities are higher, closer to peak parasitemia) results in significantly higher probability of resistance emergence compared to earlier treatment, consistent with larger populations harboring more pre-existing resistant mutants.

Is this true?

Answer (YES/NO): YES